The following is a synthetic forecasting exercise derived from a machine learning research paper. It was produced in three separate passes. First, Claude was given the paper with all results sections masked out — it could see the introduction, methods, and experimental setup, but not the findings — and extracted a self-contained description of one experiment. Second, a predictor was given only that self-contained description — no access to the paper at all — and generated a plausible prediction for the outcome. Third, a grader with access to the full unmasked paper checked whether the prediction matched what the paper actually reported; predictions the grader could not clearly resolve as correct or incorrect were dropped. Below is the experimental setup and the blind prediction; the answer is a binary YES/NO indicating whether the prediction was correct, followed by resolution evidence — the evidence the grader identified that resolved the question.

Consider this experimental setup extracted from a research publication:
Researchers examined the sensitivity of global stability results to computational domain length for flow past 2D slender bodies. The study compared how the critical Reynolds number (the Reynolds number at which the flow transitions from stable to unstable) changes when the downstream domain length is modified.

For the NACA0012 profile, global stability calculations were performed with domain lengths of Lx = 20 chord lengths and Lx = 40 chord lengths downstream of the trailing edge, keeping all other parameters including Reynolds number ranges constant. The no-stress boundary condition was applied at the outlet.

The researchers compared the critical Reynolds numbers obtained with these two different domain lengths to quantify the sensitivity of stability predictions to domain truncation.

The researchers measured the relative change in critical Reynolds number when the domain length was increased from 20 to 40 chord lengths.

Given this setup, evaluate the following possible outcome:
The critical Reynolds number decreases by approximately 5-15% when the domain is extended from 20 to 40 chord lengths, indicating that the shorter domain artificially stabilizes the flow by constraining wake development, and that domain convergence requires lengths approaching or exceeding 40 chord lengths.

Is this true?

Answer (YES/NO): NO